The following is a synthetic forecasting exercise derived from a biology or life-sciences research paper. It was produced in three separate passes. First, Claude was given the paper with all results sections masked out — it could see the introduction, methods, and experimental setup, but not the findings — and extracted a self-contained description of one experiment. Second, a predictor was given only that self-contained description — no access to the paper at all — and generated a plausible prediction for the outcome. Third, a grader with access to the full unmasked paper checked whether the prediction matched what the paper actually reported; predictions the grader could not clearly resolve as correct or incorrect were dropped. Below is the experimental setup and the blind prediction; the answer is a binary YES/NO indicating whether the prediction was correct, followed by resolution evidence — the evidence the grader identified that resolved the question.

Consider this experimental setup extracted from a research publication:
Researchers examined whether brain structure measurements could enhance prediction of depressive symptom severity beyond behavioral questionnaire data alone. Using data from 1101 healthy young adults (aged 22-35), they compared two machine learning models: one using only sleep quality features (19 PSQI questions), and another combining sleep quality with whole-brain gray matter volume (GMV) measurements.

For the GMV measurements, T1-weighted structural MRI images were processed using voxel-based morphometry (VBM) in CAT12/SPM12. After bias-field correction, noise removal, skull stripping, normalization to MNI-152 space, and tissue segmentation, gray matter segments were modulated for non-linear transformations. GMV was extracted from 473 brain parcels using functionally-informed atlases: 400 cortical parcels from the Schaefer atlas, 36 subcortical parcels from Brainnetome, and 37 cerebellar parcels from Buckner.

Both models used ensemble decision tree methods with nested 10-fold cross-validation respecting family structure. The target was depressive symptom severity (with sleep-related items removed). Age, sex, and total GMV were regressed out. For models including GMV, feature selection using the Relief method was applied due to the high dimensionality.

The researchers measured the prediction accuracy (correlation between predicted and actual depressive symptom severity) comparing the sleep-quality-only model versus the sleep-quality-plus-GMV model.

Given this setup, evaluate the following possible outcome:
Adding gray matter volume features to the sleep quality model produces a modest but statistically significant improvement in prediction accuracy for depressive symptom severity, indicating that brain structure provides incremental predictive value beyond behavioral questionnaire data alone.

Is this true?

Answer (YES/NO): NO